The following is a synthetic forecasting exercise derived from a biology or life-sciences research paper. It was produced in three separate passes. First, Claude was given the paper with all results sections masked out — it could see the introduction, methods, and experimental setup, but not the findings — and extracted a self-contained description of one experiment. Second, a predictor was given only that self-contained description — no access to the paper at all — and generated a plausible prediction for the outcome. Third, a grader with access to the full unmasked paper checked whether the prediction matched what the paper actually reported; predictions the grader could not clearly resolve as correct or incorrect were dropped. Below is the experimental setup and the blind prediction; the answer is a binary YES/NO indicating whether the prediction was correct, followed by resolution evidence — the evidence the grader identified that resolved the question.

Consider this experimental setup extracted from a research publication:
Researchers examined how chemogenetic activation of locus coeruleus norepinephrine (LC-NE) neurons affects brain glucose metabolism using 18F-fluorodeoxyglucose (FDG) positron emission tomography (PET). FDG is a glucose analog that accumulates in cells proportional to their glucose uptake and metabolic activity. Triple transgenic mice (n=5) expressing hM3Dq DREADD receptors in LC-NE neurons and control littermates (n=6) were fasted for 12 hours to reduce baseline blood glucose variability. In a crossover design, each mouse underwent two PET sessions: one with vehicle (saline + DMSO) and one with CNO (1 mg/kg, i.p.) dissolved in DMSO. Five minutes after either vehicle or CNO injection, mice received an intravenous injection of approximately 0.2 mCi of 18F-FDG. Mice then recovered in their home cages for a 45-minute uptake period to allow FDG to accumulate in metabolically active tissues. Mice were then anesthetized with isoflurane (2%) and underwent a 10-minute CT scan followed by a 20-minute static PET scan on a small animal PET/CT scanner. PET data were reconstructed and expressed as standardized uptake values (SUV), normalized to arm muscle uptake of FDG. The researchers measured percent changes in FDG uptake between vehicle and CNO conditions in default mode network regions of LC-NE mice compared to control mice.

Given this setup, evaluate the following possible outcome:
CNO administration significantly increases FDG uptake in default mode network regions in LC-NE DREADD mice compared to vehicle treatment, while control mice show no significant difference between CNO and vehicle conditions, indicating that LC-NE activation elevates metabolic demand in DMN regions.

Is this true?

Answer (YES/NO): NO